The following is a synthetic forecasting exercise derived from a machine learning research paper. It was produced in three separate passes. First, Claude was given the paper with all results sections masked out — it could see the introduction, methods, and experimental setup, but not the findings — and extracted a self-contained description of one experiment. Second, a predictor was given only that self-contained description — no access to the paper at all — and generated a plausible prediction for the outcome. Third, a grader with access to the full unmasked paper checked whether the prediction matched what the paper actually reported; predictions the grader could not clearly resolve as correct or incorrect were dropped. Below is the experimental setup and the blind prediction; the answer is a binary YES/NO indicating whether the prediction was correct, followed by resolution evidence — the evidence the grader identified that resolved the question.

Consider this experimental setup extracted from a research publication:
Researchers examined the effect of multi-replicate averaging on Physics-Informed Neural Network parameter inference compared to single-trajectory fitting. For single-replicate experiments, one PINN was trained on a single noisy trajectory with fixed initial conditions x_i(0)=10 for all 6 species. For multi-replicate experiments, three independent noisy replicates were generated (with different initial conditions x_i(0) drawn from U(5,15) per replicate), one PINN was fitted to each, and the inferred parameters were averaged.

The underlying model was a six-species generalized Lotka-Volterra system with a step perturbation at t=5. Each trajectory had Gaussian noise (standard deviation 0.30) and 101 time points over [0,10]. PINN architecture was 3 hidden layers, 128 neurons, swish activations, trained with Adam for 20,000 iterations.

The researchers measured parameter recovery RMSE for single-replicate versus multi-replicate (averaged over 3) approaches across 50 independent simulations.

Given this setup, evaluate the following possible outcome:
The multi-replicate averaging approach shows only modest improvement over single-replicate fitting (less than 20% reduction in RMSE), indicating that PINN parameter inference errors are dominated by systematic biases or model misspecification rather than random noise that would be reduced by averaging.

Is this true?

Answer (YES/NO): NO